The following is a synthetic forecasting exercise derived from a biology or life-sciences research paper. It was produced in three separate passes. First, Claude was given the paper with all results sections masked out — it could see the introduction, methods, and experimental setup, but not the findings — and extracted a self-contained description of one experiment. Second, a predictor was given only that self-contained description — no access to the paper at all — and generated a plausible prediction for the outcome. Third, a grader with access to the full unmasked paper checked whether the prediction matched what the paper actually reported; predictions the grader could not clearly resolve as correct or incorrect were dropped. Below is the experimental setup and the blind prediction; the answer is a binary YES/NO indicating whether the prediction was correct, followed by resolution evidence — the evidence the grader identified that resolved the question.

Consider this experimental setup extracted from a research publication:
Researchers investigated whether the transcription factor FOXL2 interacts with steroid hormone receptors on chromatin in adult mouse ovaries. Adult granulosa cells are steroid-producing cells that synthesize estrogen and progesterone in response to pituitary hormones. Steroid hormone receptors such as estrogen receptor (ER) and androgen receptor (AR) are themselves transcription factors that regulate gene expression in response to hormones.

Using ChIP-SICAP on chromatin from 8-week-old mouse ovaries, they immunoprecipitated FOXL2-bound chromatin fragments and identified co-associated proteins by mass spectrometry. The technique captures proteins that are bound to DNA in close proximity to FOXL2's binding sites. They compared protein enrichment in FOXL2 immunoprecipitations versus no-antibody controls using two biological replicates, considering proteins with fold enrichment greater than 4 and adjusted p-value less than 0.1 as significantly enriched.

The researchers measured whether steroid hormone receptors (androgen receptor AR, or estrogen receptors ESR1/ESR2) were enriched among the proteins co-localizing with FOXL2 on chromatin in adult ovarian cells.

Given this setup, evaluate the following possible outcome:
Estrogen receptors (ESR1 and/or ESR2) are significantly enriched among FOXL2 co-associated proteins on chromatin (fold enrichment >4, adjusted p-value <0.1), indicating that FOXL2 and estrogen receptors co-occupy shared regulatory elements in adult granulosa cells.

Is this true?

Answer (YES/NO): YES